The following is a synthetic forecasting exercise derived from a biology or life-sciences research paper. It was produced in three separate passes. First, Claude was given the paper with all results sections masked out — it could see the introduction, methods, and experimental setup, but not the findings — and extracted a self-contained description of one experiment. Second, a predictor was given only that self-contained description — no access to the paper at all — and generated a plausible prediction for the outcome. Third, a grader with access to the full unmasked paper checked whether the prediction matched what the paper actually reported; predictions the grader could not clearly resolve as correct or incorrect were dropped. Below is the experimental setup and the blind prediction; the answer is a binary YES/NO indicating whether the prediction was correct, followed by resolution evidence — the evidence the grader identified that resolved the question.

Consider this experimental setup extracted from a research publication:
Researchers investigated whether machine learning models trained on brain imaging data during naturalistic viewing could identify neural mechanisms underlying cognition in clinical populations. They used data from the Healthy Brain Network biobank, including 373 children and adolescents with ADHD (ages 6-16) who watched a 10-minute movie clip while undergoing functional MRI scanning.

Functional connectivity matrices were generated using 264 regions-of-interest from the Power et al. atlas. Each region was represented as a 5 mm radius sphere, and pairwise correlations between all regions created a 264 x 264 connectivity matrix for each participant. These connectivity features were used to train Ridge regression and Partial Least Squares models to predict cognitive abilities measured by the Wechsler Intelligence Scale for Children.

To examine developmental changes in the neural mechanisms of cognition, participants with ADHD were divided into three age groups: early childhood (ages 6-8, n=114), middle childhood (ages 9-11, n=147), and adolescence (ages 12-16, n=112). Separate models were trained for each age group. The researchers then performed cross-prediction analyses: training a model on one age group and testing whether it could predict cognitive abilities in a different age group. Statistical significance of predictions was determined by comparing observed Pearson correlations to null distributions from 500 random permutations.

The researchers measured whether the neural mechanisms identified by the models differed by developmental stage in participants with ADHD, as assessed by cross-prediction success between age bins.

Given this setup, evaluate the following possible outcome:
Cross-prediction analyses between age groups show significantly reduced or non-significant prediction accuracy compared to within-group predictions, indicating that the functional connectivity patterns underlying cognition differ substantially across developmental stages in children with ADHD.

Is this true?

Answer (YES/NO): NO